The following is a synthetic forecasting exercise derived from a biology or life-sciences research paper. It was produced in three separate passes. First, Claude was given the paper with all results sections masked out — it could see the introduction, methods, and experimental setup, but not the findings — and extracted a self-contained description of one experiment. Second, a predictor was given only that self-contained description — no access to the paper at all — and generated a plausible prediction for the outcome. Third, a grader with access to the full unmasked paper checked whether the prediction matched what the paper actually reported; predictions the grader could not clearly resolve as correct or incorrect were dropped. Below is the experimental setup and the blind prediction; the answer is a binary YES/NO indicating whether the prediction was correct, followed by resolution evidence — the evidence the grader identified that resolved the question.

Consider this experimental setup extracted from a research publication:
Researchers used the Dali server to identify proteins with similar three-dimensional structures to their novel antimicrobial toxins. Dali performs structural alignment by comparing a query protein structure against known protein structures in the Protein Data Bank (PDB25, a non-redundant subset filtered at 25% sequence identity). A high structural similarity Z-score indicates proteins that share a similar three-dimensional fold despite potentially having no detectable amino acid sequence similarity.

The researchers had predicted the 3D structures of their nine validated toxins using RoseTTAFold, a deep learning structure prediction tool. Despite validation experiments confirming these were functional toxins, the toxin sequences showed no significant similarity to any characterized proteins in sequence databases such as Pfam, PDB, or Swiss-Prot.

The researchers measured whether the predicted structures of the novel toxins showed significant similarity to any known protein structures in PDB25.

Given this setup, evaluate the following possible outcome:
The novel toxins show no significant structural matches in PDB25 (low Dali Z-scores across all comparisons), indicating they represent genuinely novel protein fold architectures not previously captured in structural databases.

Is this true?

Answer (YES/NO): NO